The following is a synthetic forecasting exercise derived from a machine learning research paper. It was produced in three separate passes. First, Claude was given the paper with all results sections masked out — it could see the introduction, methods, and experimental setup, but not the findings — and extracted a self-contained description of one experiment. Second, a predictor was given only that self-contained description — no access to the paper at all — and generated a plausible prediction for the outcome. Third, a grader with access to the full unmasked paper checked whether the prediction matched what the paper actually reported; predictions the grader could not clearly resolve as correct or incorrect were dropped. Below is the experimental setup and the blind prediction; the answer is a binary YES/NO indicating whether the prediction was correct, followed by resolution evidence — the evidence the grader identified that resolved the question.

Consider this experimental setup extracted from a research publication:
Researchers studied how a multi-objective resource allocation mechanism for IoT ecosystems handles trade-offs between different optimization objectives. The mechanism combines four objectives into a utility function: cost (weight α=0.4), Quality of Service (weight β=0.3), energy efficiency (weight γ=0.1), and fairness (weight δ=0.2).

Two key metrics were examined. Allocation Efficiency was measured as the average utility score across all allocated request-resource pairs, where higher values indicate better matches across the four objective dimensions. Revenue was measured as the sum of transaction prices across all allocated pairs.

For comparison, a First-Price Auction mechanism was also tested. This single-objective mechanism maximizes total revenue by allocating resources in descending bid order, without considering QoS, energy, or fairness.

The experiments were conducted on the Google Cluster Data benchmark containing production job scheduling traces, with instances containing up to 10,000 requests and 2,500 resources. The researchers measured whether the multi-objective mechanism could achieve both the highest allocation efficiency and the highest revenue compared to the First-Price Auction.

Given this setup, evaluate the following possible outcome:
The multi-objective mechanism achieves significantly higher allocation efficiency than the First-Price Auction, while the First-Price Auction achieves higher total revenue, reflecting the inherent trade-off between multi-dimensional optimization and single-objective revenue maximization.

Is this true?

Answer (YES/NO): YES